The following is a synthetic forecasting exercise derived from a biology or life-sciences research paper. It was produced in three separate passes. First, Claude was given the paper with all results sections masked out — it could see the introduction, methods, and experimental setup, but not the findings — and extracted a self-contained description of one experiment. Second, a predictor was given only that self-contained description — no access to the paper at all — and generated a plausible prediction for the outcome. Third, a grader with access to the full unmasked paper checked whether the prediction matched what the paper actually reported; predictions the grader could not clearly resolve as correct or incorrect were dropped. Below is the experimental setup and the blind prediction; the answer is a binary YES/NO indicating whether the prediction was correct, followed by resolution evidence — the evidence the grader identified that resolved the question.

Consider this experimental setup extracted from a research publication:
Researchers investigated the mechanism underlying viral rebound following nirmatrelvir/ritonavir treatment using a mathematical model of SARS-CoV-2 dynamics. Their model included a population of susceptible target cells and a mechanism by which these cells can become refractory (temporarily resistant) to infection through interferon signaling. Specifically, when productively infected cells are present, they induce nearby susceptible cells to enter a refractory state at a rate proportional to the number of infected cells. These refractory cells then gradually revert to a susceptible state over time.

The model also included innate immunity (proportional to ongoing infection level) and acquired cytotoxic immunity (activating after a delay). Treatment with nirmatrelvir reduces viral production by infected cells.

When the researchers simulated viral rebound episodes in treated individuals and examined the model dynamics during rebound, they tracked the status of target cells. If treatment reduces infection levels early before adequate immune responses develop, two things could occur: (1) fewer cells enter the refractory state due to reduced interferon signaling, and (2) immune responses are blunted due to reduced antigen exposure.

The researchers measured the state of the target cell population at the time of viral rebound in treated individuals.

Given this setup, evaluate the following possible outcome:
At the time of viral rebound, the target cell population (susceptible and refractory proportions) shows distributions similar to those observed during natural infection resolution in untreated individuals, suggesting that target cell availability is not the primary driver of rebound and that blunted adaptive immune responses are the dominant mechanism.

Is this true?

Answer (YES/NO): NO